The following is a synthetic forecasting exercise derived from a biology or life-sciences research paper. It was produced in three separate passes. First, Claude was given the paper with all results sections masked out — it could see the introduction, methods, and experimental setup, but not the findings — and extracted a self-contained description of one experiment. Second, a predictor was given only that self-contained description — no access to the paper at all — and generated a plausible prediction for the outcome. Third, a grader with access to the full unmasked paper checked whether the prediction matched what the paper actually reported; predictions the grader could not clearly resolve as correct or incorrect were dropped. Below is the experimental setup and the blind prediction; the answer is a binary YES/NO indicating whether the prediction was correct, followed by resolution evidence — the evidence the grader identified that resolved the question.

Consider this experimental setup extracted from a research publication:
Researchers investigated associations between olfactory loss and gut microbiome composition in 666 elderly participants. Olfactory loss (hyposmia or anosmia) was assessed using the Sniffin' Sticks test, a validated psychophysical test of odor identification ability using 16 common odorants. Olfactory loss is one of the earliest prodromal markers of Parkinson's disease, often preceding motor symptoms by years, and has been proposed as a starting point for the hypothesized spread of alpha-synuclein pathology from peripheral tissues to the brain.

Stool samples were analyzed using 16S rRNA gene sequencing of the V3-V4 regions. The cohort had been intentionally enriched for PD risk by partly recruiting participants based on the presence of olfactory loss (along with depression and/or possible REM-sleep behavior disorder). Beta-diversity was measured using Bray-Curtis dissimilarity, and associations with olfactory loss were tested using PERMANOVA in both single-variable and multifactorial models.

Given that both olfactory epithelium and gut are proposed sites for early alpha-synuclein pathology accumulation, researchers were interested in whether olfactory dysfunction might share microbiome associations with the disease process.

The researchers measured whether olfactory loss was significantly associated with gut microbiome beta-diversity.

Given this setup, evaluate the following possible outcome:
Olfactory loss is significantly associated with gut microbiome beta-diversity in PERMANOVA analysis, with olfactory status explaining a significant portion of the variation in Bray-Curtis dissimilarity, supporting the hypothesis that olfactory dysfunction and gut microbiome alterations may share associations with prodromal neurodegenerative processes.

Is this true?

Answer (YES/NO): NO